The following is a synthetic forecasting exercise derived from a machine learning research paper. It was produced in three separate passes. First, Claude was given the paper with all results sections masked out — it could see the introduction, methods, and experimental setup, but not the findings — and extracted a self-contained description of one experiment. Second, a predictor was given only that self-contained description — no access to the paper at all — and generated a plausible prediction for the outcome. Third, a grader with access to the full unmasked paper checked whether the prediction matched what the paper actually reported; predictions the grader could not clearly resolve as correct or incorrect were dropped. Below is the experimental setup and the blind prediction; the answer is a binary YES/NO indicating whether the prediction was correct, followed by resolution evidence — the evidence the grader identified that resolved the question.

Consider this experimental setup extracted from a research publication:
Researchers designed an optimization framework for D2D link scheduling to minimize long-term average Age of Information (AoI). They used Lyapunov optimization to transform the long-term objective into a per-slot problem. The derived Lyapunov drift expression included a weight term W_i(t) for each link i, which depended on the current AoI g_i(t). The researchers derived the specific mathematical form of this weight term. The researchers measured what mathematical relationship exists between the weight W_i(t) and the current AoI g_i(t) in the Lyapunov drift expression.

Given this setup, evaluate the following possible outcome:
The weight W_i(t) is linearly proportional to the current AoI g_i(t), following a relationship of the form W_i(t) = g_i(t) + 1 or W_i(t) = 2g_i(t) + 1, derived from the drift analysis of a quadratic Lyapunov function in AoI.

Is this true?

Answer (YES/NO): NO